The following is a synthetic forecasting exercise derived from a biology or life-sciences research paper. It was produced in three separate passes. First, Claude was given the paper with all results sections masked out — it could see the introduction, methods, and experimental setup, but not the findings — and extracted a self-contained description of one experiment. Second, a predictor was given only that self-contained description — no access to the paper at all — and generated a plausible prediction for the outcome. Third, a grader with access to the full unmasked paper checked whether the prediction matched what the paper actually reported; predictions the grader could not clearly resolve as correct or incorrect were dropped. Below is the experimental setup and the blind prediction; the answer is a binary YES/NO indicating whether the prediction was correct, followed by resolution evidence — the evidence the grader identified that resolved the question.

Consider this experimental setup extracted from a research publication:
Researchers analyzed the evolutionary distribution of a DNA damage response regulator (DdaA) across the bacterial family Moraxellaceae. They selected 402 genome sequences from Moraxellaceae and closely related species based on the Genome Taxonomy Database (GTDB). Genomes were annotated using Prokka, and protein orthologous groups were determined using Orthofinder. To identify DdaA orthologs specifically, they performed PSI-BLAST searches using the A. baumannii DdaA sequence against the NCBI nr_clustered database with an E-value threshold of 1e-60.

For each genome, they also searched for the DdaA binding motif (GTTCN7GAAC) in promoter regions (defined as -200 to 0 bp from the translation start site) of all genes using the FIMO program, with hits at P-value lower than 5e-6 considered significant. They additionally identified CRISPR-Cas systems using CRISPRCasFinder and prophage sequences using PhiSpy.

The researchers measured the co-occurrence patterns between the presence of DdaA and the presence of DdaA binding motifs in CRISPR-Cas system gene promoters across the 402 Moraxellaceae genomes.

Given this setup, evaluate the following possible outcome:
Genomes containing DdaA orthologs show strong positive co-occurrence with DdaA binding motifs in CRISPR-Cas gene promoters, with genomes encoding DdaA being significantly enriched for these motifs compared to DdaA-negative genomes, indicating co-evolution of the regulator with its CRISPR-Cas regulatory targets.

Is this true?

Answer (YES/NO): YES